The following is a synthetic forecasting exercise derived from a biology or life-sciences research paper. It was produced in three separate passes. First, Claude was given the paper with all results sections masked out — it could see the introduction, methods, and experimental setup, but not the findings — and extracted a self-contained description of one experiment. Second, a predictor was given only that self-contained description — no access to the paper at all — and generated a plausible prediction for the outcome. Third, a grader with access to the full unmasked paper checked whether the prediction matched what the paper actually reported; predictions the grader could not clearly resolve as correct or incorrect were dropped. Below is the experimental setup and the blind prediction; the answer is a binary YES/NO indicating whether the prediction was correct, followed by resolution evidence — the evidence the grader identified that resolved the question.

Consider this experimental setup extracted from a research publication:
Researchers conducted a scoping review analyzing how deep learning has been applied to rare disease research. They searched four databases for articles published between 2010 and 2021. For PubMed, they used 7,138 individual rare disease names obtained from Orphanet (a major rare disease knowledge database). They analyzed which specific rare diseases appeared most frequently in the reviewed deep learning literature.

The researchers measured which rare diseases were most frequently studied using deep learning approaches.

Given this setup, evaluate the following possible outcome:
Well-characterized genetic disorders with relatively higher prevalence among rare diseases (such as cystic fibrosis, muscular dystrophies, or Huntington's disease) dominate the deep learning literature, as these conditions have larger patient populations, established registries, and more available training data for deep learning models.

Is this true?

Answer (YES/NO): NO